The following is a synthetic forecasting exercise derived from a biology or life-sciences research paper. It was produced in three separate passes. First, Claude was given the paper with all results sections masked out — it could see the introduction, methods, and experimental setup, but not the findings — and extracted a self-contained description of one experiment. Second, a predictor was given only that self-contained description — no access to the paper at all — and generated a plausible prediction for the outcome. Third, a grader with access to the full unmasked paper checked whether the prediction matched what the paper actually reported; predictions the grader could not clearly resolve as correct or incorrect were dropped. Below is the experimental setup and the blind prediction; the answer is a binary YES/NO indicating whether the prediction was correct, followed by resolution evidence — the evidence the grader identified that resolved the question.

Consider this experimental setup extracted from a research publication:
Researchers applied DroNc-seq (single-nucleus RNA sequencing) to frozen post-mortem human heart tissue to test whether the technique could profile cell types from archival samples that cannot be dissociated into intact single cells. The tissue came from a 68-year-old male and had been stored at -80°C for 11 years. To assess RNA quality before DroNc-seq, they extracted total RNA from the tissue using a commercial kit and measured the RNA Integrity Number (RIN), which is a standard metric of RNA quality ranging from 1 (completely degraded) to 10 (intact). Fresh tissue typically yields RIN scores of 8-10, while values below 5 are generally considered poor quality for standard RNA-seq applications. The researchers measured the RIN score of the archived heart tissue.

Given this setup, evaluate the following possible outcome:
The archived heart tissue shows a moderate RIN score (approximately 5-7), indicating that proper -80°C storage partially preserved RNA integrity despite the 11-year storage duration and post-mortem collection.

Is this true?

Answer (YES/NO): YES